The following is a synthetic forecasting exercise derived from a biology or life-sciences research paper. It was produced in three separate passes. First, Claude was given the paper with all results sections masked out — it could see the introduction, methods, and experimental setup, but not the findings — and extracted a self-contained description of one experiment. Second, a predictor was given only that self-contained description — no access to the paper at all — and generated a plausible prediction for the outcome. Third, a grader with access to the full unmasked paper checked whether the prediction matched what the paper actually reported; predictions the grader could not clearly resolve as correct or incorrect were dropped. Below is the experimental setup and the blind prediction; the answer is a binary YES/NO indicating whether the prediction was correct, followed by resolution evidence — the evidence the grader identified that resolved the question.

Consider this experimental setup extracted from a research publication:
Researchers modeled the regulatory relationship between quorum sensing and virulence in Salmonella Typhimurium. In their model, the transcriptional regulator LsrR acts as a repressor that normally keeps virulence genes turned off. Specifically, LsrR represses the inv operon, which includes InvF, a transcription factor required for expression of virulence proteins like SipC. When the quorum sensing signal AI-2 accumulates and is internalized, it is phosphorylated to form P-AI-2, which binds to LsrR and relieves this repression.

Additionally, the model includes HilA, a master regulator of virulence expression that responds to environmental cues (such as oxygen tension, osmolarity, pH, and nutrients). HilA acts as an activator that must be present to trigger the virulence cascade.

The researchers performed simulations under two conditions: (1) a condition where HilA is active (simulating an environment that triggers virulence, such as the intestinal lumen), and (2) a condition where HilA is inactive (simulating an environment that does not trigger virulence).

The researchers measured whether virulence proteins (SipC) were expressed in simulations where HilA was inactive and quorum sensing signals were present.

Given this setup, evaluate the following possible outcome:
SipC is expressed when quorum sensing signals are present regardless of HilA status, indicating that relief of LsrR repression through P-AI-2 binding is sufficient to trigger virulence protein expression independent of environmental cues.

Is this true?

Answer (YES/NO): NO